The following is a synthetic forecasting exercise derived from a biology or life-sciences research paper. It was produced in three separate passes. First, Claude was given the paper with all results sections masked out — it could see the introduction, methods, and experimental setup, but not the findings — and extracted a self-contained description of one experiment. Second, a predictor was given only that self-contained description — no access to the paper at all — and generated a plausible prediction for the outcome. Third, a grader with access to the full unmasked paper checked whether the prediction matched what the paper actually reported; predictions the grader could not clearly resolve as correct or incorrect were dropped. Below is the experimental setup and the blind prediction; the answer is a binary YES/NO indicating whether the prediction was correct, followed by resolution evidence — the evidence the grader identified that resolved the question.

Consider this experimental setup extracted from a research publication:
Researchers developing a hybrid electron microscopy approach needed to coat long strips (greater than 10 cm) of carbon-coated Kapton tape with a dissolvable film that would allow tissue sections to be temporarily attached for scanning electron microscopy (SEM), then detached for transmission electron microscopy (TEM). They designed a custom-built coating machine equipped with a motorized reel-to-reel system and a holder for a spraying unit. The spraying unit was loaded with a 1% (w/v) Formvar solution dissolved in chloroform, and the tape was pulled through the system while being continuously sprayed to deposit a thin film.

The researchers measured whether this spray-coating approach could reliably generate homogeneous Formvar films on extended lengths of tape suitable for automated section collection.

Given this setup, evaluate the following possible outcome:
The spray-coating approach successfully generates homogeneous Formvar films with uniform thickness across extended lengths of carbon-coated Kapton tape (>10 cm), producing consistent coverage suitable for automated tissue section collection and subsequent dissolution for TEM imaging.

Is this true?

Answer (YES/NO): NO